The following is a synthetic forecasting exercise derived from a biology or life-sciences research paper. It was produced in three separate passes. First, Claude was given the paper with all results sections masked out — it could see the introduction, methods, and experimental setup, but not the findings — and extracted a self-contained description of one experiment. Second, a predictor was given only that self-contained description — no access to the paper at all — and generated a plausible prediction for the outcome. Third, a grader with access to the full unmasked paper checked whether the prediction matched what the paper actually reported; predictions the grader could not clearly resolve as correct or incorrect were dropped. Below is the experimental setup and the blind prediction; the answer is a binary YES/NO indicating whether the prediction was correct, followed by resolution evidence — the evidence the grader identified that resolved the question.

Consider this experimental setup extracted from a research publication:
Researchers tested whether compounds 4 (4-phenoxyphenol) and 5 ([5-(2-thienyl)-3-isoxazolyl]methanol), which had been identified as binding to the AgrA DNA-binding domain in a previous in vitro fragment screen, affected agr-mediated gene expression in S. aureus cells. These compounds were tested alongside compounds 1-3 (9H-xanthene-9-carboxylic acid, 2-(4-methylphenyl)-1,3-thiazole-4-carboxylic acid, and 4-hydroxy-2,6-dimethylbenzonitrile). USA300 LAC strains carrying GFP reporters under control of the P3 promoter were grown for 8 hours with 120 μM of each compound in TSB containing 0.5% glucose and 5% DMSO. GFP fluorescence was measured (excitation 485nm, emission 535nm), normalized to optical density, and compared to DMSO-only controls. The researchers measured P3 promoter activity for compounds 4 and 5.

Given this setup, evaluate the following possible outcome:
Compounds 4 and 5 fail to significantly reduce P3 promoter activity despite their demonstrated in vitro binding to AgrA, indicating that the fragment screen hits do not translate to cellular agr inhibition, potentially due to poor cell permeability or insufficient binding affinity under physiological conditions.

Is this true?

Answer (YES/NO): NO